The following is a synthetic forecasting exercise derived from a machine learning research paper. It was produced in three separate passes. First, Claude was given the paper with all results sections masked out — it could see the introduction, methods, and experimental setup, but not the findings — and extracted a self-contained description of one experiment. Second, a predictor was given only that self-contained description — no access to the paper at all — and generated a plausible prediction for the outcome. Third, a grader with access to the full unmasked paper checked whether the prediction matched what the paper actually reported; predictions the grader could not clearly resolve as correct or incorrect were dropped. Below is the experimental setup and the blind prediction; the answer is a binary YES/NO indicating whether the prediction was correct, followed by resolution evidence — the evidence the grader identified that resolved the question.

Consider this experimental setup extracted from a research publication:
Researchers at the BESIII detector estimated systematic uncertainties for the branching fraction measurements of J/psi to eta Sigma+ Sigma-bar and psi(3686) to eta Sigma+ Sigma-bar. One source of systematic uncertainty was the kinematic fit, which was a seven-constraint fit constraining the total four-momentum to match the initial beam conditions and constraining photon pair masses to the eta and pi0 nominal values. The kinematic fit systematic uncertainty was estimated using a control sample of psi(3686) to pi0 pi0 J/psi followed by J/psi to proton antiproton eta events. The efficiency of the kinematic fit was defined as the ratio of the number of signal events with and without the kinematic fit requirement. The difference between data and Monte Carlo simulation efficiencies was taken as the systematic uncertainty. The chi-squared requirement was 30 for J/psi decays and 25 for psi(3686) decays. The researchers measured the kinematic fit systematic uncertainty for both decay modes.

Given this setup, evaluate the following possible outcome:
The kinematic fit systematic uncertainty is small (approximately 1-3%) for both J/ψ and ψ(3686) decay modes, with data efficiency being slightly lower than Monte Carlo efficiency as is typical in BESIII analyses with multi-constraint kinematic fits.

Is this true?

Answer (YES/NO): NO